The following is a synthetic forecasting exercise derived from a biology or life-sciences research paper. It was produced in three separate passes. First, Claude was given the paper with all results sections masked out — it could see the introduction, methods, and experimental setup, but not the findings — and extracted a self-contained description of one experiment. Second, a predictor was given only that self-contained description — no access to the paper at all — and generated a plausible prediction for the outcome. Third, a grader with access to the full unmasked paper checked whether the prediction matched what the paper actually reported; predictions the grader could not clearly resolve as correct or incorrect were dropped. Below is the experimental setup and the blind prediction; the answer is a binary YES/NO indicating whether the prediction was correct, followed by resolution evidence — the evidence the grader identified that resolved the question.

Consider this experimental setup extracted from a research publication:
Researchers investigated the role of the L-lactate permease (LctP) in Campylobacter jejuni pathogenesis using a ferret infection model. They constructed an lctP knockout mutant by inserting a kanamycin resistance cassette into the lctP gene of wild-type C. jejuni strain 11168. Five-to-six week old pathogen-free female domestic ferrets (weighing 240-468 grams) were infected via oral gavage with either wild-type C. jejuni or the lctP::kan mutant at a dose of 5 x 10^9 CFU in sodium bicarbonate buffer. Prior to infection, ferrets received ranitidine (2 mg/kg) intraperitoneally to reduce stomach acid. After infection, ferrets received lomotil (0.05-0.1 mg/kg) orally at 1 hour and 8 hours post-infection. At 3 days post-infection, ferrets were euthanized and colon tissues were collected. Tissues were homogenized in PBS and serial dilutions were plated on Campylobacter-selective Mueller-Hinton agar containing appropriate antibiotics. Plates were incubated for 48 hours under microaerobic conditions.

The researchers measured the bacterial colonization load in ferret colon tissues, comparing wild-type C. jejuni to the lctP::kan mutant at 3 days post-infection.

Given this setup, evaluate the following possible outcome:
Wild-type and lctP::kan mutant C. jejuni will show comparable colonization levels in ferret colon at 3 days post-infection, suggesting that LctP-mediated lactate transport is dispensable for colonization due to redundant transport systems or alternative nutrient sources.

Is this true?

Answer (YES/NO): NO